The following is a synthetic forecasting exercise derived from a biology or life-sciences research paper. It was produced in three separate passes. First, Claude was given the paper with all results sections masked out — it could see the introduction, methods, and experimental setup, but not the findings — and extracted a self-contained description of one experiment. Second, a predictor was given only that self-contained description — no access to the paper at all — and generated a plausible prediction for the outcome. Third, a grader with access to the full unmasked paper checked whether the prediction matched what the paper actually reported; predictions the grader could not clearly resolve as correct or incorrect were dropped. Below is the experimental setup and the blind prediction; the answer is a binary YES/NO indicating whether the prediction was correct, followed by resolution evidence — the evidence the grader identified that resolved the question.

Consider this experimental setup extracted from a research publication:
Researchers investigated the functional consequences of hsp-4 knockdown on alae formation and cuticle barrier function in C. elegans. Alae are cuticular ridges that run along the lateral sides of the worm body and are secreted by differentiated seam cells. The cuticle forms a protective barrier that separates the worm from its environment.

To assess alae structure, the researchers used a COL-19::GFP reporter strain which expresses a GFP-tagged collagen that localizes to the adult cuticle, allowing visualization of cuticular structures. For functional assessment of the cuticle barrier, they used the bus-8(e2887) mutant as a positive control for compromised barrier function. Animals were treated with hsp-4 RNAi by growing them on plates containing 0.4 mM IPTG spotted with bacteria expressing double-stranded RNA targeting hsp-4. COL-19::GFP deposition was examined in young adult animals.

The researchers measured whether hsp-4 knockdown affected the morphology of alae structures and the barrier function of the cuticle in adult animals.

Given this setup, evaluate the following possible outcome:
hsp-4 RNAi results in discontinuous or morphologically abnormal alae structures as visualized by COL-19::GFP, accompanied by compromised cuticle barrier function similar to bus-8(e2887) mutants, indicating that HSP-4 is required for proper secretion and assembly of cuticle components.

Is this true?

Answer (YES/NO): NO